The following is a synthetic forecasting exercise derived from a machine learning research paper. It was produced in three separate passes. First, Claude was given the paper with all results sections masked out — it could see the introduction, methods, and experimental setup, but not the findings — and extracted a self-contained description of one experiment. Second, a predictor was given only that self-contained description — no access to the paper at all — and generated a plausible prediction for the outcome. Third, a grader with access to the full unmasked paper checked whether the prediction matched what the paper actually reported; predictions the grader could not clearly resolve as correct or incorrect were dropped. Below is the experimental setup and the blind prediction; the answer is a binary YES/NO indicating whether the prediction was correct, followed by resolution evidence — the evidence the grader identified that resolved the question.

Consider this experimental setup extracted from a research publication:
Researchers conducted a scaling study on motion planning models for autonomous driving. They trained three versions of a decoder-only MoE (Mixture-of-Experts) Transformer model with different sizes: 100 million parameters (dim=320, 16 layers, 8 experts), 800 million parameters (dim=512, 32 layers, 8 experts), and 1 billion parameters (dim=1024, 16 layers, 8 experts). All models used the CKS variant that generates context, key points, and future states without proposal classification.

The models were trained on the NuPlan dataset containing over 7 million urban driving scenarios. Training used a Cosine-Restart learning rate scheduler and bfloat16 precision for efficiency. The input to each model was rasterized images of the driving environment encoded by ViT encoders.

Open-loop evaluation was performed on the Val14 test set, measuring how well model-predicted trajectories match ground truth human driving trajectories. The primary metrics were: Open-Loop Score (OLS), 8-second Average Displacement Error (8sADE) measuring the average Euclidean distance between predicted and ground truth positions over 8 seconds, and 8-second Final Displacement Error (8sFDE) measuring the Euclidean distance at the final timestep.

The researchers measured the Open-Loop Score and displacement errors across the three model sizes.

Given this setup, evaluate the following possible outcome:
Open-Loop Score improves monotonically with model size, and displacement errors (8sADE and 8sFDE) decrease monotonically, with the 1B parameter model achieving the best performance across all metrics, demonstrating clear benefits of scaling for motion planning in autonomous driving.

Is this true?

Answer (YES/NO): YES